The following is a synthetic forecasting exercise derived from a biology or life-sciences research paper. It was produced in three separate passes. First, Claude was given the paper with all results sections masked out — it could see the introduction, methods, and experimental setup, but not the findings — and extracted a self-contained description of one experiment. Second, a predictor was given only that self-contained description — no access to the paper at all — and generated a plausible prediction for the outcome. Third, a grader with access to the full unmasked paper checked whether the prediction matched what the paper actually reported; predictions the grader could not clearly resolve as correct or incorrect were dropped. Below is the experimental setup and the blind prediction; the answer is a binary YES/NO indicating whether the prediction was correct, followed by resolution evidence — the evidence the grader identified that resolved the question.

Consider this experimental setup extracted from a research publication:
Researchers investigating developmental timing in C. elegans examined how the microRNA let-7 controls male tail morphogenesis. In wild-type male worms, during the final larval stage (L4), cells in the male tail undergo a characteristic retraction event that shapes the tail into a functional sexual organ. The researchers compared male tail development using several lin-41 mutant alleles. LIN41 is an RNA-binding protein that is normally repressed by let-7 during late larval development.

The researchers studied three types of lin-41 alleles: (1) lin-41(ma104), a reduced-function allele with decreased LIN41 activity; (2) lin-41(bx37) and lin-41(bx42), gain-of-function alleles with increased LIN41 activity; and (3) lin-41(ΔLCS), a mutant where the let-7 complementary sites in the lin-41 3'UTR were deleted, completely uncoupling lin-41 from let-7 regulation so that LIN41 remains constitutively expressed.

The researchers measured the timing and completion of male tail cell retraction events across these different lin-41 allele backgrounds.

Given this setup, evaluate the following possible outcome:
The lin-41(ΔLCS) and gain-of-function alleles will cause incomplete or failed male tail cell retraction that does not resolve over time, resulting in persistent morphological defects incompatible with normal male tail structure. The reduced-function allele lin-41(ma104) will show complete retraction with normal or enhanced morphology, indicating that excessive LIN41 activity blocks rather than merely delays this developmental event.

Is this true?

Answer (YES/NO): NO